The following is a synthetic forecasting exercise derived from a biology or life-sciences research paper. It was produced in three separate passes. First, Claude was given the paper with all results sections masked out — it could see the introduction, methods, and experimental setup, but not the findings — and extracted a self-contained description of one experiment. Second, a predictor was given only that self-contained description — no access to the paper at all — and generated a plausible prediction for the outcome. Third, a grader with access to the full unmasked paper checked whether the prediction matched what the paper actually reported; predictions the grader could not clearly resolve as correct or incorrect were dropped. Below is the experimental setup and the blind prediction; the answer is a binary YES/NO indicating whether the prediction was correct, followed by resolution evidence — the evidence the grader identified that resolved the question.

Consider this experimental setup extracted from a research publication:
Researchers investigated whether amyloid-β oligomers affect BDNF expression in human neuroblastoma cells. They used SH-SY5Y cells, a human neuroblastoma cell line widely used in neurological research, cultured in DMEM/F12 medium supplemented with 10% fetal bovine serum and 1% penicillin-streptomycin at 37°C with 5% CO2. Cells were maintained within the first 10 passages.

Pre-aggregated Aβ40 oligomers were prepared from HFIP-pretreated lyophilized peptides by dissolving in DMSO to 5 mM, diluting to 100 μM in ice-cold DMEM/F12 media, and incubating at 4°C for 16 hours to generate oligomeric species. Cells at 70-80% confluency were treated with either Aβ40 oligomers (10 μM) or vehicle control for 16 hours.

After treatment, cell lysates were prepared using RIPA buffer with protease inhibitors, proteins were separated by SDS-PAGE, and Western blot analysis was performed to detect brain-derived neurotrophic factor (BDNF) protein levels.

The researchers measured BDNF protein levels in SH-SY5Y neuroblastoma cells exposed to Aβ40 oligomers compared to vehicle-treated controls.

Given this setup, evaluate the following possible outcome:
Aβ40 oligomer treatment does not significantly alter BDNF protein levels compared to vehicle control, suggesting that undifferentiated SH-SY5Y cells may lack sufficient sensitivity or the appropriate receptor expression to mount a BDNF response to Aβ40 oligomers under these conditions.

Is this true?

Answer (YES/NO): NO